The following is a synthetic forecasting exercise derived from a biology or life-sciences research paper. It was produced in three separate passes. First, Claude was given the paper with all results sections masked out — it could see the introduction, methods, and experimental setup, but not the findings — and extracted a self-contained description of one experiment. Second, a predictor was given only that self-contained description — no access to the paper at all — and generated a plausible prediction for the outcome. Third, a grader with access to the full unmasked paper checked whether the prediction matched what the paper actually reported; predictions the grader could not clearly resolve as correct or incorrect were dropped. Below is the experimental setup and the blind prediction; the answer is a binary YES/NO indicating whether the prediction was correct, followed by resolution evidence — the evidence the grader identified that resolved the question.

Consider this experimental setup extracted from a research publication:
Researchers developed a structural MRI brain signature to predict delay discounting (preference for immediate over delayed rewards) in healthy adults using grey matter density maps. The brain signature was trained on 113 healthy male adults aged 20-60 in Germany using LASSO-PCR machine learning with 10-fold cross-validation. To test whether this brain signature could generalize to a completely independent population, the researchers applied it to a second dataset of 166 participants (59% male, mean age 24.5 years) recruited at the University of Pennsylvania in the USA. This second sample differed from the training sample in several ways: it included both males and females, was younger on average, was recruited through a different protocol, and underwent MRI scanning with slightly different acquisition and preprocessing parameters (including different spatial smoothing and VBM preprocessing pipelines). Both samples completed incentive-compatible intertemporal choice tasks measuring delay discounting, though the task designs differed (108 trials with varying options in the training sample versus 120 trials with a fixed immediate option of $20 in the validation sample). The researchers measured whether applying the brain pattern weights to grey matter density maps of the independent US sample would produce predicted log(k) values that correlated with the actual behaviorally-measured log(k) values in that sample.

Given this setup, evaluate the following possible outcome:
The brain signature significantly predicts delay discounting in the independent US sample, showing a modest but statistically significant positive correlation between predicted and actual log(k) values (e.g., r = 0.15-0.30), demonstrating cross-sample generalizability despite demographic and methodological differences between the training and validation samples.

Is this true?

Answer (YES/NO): NO